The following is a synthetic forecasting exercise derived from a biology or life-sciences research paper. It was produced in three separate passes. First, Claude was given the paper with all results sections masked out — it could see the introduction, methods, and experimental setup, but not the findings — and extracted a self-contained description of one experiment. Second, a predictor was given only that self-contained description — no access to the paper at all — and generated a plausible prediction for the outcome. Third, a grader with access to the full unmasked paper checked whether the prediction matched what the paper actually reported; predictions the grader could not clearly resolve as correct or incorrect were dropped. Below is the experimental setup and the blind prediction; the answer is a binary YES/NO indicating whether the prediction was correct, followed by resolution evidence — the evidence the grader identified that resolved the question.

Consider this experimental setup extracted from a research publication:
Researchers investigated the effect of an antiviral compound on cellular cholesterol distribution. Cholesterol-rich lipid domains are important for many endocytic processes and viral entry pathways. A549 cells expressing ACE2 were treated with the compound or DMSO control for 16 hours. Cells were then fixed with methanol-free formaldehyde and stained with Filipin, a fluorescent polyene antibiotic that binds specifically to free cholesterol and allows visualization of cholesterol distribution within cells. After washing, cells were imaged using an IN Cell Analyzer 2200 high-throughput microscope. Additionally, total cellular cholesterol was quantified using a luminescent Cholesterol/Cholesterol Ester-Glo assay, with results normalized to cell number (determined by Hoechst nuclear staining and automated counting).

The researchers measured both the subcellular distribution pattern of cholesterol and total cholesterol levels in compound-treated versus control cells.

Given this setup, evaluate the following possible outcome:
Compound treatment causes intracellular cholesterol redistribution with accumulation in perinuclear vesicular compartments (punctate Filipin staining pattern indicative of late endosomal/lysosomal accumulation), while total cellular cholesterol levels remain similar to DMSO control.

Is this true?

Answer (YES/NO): NO